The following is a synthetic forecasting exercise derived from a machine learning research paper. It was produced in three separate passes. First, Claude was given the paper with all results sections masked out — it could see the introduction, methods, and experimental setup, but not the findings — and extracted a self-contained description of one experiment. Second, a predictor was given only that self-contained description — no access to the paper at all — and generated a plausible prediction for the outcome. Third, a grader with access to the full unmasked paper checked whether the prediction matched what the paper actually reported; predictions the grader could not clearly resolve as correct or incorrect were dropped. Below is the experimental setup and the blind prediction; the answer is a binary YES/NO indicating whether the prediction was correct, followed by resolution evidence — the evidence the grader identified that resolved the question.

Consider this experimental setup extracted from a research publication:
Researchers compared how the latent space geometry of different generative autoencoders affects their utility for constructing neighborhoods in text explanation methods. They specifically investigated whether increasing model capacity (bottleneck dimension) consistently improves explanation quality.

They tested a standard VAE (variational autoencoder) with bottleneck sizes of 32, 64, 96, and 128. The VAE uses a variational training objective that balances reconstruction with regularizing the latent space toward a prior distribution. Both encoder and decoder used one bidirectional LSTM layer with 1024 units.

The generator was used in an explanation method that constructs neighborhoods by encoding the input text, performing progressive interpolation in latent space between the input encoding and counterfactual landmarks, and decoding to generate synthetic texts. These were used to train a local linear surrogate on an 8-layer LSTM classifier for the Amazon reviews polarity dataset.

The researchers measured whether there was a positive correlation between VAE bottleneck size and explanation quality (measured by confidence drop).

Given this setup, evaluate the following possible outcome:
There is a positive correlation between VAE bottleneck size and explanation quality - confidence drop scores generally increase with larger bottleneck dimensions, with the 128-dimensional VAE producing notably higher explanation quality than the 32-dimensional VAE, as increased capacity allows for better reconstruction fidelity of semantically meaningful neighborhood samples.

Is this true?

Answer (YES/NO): NO